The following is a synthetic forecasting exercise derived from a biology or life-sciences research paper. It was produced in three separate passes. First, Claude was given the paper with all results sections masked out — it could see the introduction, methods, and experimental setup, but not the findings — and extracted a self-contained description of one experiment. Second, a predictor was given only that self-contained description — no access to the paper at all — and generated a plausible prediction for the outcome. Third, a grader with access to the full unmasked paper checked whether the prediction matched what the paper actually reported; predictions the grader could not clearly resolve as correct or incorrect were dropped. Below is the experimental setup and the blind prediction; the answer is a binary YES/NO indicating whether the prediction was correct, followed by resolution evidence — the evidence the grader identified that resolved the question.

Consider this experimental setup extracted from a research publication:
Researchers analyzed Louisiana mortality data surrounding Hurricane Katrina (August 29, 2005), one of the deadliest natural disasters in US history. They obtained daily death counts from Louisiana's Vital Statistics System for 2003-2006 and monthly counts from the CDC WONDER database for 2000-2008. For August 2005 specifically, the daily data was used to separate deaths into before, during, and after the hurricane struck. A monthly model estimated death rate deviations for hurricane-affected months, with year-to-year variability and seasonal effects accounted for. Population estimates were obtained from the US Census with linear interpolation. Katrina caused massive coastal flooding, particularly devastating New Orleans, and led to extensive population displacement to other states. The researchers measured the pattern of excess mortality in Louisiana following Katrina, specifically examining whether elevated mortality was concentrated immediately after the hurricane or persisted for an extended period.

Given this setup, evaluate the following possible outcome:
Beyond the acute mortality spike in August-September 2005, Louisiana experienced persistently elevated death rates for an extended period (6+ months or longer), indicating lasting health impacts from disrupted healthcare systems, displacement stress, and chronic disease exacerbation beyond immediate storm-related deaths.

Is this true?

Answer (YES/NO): NO